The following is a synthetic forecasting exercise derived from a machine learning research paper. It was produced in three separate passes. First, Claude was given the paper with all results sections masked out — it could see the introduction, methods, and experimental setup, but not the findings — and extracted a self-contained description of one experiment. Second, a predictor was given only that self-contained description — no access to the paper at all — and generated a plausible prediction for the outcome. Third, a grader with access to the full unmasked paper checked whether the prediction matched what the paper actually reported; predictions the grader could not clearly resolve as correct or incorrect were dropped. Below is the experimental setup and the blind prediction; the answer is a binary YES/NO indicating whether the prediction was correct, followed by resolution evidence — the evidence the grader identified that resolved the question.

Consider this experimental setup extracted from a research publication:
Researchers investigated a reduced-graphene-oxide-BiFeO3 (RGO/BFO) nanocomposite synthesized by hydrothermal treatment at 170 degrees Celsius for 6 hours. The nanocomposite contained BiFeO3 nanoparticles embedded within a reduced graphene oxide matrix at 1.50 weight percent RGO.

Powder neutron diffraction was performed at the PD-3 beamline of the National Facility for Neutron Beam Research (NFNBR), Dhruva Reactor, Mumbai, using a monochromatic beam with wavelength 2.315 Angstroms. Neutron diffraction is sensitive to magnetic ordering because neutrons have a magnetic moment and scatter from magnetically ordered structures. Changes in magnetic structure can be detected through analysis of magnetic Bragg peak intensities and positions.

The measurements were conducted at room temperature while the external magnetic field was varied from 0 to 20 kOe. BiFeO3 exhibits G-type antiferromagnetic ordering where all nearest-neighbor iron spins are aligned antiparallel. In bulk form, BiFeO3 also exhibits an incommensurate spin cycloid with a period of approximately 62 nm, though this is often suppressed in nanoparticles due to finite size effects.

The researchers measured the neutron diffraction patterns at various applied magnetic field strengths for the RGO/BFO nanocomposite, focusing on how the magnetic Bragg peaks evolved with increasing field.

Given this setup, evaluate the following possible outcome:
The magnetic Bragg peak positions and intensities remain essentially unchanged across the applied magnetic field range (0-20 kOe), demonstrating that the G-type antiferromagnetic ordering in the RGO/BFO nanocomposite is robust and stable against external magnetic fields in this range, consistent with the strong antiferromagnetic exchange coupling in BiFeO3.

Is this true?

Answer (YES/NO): NO